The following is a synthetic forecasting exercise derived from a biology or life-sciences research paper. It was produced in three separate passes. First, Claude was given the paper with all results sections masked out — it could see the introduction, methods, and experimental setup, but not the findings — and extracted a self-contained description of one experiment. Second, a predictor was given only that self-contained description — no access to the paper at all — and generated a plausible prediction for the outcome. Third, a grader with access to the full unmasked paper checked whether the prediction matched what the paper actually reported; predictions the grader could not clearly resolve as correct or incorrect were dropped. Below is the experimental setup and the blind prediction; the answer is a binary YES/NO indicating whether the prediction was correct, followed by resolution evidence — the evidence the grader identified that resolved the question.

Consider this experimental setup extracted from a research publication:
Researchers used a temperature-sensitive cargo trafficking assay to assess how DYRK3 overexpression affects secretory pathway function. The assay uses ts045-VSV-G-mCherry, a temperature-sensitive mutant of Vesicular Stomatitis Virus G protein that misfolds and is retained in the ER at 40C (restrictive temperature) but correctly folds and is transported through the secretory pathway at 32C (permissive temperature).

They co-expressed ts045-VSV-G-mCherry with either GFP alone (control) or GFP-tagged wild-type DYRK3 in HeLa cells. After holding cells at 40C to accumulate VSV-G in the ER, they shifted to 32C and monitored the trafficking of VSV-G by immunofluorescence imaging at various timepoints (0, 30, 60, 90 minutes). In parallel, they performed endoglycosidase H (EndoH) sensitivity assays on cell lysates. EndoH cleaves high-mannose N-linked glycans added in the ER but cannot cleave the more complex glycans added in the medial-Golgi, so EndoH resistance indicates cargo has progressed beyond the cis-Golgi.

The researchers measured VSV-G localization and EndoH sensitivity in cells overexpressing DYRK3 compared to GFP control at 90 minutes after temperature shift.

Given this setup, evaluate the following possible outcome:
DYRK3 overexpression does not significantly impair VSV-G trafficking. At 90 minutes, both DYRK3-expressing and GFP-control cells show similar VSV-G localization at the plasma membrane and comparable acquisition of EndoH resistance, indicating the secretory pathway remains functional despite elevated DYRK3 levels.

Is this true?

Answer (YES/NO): NO